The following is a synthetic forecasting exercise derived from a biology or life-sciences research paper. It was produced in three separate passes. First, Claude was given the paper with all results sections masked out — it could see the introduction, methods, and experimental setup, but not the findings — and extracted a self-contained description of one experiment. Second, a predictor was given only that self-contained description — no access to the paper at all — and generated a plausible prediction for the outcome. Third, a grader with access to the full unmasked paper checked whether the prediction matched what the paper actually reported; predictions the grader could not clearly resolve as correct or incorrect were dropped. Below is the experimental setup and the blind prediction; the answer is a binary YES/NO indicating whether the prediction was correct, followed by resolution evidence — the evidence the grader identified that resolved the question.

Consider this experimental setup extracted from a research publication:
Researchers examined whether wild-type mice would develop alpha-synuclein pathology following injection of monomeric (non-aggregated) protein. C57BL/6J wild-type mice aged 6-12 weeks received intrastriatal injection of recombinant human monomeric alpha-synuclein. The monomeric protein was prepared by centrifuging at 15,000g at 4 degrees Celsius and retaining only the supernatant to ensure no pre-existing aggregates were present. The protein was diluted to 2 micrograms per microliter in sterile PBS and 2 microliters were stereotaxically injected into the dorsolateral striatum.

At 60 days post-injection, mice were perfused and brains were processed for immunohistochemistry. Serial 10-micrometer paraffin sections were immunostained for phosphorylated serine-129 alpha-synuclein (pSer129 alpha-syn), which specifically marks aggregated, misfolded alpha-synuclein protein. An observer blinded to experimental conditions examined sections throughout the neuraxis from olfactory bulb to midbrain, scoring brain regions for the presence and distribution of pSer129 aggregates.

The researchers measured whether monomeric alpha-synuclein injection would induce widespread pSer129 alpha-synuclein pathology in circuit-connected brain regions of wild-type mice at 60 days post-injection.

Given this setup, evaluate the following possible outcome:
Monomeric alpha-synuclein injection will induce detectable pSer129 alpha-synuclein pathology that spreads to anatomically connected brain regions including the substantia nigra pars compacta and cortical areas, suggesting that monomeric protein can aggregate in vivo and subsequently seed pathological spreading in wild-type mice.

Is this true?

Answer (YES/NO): NO